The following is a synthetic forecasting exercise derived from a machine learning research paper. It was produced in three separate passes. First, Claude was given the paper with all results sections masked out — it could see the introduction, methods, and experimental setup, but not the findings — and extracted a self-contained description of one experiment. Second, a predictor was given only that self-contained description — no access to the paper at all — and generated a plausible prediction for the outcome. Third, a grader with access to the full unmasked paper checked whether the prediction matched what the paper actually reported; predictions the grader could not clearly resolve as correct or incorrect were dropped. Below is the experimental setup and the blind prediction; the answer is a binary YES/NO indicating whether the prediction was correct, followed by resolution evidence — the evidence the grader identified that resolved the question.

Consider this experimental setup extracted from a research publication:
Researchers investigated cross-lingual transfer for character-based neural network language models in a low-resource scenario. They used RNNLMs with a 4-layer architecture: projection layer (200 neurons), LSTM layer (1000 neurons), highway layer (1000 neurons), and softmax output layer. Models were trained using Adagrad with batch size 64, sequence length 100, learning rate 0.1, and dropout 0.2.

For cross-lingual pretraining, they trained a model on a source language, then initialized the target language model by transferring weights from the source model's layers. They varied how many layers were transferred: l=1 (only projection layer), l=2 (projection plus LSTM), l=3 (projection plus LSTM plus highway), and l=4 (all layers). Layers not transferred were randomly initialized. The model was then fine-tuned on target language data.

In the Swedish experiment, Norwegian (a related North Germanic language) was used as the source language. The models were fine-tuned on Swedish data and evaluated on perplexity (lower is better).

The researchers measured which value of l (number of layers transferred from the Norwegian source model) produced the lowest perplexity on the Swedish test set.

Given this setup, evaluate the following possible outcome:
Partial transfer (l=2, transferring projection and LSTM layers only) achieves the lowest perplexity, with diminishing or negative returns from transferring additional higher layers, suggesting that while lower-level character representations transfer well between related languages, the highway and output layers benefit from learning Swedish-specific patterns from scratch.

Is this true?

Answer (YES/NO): NO